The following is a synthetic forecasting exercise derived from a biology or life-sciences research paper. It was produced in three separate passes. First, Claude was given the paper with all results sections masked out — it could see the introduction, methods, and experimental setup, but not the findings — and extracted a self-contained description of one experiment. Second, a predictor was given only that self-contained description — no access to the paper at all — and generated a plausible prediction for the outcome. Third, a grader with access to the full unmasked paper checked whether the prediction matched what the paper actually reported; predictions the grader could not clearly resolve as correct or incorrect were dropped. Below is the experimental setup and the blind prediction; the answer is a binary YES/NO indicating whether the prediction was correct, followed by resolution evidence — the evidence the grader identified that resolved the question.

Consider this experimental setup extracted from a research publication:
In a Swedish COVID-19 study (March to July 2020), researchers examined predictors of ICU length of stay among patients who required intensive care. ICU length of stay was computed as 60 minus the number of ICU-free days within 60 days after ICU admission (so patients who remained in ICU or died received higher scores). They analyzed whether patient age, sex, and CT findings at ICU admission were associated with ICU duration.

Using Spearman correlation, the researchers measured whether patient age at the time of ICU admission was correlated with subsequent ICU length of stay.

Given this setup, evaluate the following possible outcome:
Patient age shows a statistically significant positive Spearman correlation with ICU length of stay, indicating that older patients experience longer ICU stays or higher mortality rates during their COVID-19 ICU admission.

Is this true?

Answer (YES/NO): NO